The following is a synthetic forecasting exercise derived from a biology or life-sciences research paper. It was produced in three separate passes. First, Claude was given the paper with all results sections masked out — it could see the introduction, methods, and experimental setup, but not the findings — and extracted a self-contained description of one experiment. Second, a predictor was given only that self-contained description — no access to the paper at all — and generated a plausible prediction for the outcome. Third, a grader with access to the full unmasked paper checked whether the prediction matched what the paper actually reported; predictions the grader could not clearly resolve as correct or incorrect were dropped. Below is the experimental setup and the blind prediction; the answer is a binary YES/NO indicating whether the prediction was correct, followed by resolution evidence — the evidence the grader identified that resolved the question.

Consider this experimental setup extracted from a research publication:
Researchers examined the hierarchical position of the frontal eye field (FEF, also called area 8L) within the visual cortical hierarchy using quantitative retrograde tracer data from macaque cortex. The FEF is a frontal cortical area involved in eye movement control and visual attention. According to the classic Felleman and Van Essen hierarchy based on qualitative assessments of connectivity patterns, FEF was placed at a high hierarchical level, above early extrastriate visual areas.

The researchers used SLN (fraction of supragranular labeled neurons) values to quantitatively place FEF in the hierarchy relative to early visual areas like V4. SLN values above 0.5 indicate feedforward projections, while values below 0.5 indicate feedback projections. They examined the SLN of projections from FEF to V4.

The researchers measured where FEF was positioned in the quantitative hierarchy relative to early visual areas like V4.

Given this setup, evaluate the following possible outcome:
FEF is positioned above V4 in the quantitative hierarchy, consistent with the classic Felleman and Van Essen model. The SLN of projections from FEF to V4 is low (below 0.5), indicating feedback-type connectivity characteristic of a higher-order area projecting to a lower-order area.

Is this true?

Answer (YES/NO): NO